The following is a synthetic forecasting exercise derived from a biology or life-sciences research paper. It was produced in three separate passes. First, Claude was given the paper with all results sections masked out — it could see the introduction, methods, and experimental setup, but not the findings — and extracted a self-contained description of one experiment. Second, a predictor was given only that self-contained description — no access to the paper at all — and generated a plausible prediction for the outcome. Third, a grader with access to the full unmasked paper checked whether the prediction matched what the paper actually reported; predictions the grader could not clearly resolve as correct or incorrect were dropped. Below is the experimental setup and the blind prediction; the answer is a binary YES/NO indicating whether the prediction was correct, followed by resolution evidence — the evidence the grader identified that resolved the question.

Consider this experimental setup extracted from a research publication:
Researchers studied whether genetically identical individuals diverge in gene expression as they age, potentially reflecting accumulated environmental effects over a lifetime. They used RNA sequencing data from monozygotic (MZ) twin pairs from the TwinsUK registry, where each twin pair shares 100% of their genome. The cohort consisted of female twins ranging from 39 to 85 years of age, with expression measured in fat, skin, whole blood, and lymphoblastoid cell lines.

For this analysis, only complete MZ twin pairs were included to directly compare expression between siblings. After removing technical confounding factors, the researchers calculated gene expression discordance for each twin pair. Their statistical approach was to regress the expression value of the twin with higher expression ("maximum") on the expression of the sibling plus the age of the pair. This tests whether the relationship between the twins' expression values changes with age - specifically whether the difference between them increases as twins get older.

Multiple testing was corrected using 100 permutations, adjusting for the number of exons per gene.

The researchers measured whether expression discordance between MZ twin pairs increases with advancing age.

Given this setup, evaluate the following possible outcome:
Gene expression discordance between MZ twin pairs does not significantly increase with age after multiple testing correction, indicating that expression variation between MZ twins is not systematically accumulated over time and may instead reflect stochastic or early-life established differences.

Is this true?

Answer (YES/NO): NO